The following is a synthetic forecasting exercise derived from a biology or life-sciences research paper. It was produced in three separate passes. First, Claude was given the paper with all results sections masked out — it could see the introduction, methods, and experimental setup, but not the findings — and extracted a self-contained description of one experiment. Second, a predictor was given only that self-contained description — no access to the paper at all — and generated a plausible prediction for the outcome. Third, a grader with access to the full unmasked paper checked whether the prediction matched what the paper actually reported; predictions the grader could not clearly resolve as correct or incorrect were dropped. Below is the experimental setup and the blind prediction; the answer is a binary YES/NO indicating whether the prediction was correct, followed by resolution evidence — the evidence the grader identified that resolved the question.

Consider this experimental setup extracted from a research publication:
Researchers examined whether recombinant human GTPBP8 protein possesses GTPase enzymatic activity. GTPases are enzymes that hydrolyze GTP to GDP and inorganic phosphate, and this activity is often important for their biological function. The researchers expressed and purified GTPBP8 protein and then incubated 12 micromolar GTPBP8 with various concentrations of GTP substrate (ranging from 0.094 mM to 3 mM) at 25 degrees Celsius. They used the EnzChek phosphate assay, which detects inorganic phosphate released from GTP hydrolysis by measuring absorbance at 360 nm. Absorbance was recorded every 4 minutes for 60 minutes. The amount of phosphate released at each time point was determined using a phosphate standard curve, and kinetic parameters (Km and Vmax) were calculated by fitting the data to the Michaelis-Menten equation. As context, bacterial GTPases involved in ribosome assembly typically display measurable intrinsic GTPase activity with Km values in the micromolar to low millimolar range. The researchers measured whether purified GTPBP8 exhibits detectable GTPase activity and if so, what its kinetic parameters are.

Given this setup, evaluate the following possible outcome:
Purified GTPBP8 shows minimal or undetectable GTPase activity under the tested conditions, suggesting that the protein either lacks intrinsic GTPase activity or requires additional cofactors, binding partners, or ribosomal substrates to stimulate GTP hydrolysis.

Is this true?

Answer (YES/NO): NO